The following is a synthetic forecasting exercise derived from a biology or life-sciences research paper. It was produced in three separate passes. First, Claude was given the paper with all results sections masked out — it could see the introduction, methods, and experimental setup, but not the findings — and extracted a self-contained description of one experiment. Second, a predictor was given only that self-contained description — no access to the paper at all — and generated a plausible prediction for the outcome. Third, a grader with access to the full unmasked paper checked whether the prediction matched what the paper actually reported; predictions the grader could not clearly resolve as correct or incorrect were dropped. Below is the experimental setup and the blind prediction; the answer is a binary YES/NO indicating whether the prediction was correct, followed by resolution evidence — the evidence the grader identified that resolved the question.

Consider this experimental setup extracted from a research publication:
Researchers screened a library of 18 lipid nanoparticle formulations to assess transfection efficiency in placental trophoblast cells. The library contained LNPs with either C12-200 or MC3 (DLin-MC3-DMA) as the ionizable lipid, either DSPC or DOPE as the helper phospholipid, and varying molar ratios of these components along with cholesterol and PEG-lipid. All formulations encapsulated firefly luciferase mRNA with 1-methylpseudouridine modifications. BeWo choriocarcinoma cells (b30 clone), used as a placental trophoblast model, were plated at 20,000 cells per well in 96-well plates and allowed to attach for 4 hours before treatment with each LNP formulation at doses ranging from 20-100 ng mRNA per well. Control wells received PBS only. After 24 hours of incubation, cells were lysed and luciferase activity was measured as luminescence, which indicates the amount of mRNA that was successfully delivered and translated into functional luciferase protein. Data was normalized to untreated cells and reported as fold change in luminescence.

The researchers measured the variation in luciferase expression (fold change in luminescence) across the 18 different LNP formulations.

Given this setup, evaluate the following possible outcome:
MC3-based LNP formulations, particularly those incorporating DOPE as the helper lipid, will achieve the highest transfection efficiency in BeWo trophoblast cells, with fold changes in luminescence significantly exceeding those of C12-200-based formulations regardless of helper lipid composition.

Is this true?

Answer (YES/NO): NO